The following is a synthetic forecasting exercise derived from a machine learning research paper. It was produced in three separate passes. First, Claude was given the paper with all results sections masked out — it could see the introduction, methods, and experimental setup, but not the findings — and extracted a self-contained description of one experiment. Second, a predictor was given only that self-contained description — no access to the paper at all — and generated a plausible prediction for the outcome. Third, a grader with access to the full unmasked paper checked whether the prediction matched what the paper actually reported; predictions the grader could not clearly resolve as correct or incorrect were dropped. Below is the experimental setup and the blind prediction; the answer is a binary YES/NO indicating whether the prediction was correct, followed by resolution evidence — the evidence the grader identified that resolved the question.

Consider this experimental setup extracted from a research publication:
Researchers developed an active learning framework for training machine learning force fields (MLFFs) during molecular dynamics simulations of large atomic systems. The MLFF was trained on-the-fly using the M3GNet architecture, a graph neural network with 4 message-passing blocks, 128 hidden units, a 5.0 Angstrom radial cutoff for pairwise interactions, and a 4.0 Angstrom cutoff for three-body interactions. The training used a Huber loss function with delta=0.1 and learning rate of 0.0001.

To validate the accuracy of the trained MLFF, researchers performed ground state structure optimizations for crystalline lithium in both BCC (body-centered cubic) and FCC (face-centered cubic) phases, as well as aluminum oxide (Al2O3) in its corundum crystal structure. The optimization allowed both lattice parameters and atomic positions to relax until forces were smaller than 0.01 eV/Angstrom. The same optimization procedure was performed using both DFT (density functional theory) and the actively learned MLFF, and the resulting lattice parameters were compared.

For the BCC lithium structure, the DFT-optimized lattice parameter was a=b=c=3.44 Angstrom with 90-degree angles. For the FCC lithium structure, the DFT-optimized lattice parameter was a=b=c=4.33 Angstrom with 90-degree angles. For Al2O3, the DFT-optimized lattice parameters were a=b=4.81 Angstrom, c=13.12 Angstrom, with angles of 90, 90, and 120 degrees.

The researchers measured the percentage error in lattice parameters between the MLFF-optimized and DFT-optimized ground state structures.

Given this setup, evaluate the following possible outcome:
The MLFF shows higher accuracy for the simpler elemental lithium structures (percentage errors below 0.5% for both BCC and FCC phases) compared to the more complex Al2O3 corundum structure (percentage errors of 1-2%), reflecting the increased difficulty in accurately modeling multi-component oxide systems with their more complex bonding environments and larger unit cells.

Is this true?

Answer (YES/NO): NO